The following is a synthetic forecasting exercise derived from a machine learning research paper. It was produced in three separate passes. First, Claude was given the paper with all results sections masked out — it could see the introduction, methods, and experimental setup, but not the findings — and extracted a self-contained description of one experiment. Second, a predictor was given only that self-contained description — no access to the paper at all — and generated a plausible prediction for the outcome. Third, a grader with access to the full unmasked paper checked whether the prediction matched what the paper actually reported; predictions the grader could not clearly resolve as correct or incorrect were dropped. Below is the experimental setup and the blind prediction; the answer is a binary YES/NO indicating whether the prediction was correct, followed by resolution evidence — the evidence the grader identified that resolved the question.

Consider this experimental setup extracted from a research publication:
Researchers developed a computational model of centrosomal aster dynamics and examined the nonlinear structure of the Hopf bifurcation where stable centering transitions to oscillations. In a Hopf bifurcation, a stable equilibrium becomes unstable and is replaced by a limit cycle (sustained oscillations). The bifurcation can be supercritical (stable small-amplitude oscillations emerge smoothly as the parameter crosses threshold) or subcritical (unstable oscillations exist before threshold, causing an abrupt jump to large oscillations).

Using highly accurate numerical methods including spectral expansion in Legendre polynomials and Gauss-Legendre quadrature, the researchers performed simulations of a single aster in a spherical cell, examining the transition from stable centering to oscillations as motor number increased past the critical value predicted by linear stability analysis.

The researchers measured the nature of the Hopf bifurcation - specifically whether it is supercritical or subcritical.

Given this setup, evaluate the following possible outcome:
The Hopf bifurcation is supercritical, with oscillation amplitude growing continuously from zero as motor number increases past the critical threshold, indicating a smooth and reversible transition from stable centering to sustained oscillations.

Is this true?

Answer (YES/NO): YES